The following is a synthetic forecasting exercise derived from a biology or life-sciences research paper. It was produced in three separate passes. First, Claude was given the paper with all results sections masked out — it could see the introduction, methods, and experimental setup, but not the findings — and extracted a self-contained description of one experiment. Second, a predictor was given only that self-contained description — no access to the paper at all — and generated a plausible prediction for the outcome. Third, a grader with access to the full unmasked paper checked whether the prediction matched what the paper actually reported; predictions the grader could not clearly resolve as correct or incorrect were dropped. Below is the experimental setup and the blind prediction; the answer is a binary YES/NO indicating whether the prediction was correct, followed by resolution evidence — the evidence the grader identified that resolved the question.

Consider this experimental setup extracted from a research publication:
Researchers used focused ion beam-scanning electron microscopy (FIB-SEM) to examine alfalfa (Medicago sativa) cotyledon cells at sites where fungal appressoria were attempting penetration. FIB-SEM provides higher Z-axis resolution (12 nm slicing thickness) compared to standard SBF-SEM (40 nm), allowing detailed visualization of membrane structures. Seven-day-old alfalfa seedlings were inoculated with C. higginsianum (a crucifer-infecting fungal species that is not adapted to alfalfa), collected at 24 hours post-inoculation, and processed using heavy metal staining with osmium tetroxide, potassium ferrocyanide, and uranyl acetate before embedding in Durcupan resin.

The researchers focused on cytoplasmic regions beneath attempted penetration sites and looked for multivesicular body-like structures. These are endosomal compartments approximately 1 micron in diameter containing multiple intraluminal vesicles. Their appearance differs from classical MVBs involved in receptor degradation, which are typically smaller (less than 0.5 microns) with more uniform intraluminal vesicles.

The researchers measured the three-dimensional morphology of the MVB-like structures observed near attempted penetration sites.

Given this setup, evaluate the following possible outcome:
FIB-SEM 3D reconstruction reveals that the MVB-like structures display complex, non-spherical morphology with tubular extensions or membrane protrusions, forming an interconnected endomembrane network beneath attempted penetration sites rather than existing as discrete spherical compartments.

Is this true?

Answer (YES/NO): NO